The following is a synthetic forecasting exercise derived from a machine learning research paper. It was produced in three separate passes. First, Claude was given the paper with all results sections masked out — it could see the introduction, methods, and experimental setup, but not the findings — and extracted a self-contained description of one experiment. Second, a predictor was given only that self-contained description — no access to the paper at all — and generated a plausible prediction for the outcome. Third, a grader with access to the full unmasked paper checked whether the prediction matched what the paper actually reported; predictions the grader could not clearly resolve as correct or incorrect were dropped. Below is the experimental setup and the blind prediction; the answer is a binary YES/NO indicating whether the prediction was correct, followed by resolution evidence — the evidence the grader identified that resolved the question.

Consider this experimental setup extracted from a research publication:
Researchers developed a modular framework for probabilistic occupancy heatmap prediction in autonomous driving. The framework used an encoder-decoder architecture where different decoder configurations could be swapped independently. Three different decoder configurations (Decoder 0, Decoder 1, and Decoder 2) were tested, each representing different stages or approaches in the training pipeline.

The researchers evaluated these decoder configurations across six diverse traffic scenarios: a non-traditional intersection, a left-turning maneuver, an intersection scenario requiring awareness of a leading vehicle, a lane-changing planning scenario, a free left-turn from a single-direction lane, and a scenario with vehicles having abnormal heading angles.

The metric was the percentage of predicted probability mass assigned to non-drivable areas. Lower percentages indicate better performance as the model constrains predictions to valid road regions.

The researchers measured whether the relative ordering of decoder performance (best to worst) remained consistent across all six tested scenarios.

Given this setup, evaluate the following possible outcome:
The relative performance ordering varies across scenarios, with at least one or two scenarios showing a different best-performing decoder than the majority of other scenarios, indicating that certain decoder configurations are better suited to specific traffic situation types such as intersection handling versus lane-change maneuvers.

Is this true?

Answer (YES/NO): NO